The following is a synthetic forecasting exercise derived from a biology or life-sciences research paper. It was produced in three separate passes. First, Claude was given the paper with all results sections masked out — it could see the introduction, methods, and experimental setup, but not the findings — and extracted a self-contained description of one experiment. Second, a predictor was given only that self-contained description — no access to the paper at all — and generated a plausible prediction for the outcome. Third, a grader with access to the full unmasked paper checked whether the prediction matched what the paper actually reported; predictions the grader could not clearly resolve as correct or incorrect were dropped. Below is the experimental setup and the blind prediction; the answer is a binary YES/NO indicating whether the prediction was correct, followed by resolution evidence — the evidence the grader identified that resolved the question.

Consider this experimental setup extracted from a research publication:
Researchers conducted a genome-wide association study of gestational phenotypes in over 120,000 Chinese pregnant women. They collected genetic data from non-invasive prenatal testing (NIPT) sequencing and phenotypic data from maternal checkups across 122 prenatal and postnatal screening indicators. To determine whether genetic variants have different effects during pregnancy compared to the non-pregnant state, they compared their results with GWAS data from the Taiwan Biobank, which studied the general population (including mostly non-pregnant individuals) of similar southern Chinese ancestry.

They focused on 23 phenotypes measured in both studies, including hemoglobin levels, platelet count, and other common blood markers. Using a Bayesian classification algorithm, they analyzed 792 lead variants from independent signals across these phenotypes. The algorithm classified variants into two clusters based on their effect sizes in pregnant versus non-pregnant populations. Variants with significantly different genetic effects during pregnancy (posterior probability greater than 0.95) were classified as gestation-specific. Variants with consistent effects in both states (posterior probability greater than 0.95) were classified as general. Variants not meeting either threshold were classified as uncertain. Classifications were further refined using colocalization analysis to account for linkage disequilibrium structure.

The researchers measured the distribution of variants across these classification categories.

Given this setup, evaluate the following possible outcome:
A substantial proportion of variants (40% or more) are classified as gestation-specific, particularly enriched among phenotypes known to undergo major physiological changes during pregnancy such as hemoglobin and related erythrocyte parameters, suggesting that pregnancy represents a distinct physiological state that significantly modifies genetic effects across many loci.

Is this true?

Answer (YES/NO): NO